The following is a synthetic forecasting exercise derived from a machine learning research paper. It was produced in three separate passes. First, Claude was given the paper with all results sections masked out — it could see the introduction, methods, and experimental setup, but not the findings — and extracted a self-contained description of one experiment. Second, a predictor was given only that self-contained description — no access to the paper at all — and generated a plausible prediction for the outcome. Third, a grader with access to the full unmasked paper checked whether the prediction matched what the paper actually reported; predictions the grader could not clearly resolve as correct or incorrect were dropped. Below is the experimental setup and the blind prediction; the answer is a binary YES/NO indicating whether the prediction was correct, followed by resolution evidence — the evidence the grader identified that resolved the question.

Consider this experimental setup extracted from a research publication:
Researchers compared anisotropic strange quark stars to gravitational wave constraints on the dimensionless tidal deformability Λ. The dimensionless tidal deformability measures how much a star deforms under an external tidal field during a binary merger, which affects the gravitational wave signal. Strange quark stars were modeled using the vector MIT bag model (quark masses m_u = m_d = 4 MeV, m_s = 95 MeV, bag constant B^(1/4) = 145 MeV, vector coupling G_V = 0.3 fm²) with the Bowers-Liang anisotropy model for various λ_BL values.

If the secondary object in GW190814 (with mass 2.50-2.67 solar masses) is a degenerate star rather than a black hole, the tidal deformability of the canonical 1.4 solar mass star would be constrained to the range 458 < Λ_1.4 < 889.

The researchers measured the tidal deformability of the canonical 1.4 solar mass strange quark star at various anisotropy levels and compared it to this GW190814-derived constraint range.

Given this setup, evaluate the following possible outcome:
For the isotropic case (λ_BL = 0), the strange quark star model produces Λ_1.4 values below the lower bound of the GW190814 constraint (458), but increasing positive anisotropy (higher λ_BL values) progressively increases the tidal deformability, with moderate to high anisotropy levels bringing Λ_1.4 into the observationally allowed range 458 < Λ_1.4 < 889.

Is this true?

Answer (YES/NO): NO